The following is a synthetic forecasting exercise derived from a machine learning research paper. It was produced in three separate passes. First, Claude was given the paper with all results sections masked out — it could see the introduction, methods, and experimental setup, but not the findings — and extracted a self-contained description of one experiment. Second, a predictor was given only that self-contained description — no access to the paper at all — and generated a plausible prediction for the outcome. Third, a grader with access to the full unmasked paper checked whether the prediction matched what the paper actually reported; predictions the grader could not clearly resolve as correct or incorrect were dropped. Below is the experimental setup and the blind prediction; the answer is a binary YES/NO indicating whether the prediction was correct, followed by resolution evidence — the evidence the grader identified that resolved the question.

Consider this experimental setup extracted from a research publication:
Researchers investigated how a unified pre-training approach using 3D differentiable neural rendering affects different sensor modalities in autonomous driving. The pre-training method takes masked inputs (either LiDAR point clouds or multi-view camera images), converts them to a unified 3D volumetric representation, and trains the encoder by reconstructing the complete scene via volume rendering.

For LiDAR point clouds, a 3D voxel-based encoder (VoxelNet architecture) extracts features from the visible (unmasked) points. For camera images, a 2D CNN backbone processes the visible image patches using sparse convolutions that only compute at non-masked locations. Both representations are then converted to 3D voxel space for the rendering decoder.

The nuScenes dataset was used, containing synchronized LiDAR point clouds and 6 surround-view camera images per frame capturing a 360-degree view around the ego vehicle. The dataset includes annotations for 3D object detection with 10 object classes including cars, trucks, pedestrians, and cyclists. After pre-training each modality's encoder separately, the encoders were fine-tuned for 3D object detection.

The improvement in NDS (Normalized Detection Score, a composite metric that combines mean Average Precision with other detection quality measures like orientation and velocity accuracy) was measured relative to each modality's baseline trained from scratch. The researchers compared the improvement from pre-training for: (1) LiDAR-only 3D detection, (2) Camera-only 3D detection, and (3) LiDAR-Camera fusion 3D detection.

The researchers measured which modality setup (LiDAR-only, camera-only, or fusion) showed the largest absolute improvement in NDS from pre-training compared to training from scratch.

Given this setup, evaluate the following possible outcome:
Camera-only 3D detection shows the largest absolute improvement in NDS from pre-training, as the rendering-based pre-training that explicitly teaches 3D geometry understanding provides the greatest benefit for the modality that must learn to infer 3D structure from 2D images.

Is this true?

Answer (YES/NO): NO